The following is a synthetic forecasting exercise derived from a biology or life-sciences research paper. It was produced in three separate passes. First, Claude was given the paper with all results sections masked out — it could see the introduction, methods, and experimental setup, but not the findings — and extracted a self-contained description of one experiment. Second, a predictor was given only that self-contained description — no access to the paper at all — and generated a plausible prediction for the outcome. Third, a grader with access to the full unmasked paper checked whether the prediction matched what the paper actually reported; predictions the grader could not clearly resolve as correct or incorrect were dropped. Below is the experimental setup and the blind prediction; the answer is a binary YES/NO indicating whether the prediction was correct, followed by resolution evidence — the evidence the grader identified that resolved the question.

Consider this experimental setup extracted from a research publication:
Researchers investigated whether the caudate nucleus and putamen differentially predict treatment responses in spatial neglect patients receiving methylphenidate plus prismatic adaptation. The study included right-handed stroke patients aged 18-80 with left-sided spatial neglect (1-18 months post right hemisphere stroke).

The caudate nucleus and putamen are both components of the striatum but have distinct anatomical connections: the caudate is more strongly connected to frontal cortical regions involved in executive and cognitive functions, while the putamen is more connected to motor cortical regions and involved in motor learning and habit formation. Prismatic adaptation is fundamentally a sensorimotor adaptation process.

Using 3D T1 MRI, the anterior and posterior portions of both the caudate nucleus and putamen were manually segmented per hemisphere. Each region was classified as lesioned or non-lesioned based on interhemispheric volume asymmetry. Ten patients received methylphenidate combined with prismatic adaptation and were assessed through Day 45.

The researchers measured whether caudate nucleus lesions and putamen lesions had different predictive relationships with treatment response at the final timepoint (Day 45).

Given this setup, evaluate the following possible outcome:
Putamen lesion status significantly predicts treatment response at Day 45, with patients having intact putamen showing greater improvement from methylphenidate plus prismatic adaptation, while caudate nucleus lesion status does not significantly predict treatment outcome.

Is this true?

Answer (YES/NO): YES